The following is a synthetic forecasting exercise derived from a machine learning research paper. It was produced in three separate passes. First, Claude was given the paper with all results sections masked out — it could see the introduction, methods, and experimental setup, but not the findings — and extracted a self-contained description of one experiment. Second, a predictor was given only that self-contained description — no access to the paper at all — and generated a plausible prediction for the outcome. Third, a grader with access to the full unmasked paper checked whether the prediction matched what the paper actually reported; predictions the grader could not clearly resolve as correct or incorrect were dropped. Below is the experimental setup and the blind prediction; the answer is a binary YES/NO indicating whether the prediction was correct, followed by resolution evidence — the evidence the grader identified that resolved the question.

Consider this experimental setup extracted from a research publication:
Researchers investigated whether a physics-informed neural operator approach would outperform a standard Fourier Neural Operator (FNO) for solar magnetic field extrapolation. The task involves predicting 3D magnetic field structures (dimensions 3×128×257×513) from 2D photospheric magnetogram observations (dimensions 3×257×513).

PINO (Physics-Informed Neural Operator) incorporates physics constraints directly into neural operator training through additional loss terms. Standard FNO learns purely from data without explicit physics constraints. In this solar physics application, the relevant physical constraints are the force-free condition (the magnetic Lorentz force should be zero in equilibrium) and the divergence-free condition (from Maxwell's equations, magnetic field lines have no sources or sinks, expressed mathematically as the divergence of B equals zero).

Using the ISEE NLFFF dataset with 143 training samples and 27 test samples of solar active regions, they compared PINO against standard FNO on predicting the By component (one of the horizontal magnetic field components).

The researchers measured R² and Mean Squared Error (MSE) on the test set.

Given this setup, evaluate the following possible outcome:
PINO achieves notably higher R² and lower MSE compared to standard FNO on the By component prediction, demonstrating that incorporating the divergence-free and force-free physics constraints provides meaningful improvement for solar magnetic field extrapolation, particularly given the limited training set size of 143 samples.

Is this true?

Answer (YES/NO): NO